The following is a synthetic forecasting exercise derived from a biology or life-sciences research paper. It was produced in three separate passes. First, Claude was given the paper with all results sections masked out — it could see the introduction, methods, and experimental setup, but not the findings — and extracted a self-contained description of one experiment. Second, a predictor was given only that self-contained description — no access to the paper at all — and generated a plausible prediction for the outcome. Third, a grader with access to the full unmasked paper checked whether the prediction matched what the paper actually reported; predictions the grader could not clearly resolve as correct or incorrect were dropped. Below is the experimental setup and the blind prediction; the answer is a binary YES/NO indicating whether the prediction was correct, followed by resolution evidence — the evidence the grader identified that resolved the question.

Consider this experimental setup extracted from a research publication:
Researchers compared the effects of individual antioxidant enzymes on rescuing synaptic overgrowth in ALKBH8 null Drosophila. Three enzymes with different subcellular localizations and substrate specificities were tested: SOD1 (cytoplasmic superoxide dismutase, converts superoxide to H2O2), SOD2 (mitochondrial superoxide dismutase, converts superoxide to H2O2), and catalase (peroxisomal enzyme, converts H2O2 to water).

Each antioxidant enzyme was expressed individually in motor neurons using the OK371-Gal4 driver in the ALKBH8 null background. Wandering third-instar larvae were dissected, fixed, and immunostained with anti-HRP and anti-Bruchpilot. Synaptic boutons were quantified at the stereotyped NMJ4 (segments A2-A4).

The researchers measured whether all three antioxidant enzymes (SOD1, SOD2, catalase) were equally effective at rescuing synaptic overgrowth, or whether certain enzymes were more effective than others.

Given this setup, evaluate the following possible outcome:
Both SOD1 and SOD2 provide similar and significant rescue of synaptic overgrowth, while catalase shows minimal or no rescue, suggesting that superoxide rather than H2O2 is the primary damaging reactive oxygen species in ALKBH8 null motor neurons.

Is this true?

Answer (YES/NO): NO